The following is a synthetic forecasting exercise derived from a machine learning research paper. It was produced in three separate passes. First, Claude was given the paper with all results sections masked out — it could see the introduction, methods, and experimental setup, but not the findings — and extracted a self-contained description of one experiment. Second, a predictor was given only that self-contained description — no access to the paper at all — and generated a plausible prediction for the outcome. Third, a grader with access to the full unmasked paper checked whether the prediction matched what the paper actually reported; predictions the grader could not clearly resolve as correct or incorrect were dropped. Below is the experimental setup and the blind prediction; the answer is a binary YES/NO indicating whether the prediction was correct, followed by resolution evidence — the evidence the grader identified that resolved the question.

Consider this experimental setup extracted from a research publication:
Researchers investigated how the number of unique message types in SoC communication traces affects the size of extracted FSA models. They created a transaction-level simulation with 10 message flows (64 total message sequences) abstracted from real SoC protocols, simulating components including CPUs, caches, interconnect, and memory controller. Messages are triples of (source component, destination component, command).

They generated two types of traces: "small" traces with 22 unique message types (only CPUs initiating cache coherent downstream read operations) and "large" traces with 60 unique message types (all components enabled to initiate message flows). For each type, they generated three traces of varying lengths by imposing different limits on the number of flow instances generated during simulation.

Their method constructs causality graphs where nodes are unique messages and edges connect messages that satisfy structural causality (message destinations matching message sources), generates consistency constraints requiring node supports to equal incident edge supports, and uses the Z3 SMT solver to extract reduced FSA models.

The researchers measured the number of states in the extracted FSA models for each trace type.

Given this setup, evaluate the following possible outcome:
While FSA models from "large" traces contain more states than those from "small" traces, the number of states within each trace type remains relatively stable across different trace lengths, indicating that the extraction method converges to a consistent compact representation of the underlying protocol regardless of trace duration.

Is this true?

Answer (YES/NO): YES